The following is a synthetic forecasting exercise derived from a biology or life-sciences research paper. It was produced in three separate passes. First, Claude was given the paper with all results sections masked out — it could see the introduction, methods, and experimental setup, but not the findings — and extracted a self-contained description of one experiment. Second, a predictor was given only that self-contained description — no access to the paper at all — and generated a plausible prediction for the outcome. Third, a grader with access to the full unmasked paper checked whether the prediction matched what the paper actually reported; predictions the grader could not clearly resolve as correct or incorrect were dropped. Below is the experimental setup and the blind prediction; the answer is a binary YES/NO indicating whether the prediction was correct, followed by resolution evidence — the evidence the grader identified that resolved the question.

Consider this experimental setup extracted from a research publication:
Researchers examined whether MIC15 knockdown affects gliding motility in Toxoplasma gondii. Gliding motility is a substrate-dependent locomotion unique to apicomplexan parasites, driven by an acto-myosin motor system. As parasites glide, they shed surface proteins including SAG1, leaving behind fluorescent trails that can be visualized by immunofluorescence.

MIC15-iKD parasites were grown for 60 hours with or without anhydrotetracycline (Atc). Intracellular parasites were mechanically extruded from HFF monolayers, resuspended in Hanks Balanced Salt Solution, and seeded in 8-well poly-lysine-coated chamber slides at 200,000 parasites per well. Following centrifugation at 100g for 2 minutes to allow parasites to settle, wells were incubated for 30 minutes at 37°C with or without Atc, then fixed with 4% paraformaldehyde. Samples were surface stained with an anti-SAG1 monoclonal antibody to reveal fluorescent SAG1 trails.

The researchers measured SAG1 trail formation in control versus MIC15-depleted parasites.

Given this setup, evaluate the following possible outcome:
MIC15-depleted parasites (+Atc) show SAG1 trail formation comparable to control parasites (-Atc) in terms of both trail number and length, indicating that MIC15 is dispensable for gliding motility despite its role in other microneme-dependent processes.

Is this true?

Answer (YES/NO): YES